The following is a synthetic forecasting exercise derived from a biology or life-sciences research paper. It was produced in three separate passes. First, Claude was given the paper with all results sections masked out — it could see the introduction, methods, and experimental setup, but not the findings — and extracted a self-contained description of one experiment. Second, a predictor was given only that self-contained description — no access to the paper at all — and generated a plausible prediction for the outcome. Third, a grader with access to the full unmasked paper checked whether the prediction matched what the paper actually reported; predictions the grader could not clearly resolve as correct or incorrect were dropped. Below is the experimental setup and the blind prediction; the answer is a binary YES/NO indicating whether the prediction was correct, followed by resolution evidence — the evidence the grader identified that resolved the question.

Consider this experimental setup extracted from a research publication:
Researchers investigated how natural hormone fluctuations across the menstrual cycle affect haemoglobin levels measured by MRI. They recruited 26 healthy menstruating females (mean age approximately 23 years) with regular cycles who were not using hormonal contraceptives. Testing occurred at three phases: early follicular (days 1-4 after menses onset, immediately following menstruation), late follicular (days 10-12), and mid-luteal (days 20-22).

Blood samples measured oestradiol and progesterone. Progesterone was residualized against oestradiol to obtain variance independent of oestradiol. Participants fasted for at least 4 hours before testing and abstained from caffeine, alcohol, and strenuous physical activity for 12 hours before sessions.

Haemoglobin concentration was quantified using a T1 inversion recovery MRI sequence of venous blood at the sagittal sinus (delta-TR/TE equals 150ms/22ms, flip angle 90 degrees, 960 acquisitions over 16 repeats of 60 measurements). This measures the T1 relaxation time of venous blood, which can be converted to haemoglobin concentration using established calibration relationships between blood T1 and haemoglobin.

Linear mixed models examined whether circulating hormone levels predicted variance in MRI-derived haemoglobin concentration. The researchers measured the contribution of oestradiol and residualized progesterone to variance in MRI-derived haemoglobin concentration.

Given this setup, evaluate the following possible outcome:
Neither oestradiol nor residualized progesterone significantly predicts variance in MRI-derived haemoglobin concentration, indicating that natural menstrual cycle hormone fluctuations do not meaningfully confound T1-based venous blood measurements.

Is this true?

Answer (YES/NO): YES